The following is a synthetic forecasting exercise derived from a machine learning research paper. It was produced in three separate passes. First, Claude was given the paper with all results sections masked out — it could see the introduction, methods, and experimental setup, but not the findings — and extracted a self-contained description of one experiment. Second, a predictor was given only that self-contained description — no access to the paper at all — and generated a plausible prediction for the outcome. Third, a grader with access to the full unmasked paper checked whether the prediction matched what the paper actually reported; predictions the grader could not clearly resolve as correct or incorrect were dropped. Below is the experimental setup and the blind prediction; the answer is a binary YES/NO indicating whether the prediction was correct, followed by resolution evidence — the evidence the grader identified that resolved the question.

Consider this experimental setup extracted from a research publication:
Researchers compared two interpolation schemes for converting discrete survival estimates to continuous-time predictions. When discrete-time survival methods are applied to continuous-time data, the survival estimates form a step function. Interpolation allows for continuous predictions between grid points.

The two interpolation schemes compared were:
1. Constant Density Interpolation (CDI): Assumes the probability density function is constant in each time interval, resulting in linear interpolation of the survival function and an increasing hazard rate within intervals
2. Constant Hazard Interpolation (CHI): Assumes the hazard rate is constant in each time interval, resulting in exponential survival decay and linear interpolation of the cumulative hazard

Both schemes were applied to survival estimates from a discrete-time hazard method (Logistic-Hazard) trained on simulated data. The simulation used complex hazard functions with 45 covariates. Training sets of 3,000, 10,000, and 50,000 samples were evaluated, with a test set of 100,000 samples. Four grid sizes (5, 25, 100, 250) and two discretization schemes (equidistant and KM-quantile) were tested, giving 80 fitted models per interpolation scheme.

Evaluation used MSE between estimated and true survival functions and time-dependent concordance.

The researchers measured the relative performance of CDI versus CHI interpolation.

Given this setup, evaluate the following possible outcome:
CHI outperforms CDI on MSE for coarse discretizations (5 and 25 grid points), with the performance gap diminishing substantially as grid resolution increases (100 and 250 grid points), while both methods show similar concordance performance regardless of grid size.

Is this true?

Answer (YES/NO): NO